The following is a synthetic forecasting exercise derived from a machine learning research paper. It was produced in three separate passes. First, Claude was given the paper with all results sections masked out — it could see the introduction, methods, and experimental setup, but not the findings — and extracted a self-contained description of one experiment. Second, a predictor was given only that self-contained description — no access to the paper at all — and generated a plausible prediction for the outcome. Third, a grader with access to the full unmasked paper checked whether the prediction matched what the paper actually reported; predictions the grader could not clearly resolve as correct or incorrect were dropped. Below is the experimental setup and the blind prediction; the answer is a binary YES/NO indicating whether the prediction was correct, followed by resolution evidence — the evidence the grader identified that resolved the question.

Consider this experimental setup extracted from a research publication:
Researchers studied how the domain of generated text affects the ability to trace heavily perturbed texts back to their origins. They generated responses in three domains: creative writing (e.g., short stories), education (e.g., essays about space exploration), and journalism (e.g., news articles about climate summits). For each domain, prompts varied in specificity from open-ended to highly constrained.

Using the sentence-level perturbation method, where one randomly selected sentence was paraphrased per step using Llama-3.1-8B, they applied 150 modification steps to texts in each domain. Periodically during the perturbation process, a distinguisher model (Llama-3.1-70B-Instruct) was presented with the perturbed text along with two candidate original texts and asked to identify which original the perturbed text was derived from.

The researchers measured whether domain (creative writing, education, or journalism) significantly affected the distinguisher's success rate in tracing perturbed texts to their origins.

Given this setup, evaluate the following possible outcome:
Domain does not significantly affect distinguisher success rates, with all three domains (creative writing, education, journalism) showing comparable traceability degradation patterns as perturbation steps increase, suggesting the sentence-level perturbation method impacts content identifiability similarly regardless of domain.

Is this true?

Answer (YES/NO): NO